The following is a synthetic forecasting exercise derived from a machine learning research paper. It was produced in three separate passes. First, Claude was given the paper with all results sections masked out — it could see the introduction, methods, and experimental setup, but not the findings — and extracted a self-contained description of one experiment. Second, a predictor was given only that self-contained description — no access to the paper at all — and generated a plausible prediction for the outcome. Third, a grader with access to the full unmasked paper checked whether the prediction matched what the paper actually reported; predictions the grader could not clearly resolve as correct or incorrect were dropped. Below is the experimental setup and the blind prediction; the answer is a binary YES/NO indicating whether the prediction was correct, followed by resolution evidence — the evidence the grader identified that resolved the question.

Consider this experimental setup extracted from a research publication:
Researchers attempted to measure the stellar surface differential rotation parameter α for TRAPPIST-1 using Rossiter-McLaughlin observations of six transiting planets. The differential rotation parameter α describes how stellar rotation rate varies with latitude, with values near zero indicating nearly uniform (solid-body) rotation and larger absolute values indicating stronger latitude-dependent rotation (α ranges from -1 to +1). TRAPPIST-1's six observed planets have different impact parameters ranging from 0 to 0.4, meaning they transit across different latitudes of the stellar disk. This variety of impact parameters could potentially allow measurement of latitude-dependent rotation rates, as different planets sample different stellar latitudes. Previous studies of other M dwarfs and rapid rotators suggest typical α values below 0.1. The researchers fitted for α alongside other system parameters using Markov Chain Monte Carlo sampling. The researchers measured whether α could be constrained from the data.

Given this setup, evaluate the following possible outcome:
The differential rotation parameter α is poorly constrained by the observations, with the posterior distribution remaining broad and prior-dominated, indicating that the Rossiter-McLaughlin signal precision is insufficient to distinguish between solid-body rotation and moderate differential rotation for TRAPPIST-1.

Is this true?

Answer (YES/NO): YES